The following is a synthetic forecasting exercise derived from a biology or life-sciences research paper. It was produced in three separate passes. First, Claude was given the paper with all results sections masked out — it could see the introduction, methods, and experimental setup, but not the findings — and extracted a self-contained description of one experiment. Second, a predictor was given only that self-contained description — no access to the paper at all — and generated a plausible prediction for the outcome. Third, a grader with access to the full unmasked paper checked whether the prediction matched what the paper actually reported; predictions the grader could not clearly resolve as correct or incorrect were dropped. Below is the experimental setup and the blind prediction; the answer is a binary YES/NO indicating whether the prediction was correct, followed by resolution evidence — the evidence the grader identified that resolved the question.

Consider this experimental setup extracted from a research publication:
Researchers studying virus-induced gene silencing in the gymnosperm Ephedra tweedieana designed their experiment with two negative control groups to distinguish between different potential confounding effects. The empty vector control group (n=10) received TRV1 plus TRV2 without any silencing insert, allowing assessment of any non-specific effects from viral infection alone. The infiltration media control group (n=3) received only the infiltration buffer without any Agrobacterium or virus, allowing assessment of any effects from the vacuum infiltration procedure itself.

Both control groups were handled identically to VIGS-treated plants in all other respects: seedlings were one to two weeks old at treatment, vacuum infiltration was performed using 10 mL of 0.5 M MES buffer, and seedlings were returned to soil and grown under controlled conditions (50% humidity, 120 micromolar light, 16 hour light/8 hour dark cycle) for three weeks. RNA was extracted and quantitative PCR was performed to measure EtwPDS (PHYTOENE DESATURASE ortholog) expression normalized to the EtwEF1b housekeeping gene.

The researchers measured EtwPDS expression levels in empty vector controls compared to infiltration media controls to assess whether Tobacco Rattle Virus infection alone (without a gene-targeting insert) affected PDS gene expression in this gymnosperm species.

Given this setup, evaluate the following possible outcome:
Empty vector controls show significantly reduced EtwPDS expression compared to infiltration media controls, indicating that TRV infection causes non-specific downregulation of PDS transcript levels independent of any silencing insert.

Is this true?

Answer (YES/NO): NO